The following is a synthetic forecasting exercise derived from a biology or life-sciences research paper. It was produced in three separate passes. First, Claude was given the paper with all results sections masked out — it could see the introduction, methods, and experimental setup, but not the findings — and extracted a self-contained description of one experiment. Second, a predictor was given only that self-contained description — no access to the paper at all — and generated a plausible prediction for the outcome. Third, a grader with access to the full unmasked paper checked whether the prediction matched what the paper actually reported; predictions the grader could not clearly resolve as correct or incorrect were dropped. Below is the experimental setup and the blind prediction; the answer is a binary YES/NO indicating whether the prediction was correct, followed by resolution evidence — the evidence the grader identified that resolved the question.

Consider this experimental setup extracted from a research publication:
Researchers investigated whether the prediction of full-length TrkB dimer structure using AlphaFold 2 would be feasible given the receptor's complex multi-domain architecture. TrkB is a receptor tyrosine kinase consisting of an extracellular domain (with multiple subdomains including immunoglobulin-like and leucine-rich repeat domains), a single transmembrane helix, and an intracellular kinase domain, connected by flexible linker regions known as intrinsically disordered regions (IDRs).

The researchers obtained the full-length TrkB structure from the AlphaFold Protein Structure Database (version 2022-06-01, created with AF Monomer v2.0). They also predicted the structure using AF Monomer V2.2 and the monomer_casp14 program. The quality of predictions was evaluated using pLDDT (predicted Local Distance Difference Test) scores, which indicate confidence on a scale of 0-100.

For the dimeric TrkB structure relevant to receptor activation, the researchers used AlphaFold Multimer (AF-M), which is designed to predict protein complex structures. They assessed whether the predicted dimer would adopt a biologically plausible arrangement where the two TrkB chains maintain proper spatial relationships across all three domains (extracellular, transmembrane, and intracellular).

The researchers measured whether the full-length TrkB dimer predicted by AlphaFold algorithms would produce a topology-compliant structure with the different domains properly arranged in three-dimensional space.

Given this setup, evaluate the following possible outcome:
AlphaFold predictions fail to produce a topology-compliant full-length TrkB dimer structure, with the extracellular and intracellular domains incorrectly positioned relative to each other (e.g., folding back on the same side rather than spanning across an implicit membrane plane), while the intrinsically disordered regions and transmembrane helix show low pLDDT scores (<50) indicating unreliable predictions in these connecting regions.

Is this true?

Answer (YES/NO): YES